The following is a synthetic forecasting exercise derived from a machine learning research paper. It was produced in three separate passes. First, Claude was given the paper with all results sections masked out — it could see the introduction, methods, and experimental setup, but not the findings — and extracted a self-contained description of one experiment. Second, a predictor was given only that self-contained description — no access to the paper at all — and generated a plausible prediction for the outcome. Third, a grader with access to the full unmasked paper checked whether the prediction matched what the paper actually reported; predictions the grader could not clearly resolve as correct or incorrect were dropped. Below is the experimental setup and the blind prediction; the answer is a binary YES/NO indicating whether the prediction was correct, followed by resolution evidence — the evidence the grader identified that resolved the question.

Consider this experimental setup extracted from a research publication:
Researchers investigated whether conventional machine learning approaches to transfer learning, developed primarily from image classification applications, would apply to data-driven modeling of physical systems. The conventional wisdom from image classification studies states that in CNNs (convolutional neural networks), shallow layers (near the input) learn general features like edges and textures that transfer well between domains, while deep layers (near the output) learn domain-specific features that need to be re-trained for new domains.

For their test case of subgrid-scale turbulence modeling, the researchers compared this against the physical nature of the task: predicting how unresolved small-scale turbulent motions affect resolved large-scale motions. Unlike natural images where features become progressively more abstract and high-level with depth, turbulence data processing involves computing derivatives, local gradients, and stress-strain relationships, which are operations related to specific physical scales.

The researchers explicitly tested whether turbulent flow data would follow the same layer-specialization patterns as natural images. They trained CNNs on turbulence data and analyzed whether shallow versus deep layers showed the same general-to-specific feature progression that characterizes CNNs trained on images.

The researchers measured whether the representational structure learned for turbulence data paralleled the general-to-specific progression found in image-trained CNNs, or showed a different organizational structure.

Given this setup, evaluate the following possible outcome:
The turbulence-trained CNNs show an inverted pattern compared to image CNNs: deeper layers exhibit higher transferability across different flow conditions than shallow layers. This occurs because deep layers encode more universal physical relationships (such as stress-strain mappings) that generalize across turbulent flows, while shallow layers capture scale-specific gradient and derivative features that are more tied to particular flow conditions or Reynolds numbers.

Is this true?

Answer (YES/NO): NO